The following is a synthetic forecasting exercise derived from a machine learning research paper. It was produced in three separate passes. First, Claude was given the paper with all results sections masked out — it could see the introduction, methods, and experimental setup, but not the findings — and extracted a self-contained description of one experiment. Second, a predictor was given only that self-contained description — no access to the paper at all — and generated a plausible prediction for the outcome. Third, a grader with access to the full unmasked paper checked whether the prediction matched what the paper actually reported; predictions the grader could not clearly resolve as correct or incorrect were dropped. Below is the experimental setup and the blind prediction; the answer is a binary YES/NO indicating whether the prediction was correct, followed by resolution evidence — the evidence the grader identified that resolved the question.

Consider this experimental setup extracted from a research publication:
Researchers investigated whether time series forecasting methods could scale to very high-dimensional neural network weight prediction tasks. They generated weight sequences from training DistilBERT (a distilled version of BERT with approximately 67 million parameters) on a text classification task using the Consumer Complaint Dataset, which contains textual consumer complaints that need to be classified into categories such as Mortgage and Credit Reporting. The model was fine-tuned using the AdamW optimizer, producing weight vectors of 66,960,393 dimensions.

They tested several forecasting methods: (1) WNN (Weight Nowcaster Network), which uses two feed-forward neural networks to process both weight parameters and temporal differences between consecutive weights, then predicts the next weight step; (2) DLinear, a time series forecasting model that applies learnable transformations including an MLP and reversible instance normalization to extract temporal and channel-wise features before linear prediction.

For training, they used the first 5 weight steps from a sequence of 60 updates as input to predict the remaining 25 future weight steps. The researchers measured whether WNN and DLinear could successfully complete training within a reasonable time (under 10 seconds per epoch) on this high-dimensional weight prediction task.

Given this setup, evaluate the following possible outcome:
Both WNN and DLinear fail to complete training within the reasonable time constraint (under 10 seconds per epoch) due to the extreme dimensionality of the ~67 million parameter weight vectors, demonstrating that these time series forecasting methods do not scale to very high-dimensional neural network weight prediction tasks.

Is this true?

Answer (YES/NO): YES